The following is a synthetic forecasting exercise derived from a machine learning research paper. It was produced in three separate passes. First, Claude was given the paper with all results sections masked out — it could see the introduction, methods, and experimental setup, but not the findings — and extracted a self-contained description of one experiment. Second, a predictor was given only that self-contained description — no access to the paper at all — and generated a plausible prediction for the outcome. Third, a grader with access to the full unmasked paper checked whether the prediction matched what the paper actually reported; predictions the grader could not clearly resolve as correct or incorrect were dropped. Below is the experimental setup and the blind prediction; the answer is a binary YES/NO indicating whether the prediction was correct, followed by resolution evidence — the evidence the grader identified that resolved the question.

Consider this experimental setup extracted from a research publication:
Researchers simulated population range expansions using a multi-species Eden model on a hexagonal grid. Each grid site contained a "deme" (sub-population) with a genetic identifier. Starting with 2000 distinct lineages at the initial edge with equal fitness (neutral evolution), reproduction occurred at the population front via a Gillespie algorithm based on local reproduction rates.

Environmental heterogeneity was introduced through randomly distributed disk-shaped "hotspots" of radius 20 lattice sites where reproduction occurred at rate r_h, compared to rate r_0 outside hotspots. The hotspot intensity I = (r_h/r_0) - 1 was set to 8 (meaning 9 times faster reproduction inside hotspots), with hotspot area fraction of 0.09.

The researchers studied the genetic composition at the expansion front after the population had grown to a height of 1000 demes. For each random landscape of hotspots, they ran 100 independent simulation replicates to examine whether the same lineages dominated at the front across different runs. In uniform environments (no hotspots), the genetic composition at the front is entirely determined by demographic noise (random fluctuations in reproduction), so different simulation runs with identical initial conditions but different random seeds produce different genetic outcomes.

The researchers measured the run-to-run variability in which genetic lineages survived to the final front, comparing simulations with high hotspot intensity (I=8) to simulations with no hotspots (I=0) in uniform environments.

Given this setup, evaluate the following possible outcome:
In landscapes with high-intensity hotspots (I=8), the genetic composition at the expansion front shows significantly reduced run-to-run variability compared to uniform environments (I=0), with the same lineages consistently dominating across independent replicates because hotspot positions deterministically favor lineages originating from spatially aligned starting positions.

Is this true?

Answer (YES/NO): YES